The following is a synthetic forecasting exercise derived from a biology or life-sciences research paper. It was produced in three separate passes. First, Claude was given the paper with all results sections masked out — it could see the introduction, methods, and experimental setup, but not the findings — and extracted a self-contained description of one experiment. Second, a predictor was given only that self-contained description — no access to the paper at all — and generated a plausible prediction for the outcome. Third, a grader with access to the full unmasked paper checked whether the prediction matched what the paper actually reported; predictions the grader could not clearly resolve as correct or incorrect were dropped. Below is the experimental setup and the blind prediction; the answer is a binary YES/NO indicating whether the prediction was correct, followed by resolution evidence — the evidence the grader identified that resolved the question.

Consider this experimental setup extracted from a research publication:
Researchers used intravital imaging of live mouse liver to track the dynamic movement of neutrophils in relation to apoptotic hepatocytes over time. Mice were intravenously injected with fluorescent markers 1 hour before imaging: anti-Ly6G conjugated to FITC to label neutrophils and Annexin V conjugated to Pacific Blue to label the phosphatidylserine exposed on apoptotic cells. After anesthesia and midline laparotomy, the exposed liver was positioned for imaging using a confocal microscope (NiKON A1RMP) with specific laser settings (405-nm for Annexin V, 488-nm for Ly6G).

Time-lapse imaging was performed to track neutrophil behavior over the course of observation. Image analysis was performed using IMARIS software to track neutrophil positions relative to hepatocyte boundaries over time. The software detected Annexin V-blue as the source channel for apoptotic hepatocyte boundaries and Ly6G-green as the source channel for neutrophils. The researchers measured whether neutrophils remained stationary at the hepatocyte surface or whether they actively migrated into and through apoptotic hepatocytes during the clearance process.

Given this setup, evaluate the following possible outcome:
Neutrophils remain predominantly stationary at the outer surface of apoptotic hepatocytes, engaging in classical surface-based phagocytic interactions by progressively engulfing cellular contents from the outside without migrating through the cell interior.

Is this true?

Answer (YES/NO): NO